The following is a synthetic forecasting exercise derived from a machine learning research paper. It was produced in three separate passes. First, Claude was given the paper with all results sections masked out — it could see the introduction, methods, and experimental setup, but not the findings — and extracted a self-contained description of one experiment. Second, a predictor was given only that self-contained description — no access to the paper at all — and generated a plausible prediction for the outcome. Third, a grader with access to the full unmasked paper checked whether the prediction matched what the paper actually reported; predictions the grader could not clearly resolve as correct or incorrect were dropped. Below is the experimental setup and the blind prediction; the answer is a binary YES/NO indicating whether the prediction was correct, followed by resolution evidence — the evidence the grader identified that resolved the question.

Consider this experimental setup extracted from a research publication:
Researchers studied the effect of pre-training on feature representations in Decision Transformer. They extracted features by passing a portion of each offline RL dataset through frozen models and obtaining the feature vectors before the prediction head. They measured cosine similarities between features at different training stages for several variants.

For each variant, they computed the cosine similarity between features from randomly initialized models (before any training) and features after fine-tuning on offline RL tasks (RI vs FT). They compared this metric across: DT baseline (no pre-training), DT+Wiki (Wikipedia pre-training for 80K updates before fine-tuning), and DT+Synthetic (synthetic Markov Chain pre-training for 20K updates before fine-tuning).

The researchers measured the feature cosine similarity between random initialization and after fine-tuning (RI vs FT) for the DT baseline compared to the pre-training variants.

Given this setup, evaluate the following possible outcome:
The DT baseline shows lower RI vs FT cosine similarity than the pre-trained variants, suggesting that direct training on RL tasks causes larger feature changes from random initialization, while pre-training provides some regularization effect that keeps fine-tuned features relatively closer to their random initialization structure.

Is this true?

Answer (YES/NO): NO